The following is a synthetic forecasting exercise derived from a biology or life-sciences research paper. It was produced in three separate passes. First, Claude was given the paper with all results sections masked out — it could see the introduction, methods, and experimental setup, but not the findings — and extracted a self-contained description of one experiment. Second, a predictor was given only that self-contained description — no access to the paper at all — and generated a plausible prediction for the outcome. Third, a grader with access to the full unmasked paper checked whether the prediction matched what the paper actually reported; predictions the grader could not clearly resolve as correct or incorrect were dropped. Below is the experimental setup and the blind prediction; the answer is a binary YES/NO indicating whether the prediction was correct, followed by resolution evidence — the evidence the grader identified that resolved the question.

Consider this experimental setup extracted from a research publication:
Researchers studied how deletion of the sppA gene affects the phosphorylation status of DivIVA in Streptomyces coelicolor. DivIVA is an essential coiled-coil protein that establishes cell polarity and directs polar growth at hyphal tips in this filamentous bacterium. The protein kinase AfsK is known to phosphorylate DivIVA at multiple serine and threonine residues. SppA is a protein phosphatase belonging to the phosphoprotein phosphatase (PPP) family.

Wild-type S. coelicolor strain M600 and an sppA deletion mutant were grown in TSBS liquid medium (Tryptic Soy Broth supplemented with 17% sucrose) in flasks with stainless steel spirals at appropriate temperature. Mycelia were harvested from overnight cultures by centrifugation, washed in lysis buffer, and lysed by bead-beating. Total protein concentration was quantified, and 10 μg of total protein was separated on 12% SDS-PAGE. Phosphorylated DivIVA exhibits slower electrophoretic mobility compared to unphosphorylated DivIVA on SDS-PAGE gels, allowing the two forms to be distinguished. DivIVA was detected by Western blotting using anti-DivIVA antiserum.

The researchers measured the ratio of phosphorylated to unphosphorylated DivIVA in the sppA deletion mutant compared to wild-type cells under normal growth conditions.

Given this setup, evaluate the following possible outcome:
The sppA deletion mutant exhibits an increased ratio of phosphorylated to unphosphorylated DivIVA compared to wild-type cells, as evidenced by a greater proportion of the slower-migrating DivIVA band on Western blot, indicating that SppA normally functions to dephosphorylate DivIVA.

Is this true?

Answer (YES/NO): YES